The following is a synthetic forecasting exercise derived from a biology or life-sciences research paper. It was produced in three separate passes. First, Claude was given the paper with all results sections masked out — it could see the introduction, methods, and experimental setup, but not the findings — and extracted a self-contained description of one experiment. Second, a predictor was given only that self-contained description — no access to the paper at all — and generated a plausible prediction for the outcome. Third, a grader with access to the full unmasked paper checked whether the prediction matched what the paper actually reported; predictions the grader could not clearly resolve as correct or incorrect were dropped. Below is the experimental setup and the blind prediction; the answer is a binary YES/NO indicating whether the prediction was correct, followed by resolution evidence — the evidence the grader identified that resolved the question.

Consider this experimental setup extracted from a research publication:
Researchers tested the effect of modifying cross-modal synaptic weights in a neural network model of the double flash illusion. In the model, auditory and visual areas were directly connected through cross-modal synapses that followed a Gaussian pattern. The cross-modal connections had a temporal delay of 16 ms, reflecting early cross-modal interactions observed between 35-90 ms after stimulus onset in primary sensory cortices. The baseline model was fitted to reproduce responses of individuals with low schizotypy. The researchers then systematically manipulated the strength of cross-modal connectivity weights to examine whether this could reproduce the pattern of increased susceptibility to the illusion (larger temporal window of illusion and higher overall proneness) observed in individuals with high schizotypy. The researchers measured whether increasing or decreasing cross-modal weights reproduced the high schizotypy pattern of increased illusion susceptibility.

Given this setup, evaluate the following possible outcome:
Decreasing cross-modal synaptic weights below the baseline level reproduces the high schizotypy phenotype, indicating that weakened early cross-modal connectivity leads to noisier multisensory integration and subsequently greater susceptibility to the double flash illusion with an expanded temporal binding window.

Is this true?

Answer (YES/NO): NO